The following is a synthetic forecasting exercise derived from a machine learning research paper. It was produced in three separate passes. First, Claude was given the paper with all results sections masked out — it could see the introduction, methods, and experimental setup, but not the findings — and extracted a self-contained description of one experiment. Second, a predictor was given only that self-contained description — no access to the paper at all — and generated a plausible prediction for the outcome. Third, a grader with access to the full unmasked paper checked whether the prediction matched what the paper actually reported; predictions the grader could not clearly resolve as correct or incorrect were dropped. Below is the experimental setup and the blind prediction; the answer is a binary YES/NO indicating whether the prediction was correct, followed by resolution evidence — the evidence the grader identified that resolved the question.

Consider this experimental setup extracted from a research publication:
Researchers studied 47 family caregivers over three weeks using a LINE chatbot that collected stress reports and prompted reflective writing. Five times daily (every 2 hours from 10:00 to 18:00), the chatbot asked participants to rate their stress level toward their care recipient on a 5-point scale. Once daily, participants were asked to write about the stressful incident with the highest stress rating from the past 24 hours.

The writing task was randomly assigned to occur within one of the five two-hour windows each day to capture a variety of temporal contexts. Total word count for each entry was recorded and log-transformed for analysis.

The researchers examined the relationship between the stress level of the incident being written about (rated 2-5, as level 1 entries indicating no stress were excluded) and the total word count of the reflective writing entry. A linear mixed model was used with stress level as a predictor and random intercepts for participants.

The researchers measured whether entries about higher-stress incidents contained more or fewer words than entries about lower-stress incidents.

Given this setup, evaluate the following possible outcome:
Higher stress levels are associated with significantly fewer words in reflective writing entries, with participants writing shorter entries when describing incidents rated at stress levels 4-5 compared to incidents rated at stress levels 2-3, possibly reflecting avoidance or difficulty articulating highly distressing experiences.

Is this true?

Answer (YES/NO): NO